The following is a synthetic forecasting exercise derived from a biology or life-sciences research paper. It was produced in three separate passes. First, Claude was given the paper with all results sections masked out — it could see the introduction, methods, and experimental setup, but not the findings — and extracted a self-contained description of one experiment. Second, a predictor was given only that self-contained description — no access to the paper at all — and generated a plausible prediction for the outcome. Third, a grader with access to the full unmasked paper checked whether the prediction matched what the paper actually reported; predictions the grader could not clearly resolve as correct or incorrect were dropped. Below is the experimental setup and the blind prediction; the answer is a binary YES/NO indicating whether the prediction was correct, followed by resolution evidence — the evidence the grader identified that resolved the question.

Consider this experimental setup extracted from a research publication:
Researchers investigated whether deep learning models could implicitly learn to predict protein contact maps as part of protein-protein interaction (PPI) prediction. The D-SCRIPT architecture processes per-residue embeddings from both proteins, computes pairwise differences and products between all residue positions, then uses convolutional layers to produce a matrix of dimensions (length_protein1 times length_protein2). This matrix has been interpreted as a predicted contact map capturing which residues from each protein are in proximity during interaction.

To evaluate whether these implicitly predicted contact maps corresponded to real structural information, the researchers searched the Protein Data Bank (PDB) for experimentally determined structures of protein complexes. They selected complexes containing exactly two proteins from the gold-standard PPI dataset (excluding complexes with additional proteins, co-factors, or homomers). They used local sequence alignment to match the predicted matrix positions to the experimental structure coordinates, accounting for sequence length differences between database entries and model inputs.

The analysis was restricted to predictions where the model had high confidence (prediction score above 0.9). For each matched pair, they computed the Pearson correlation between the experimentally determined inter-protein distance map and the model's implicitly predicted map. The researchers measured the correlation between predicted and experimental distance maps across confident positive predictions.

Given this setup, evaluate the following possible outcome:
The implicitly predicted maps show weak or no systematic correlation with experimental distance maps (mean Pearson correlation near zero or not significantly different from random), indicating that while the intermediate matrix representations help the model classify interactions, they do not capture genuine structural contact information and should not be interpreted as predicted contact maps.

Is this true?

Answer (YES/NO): YES